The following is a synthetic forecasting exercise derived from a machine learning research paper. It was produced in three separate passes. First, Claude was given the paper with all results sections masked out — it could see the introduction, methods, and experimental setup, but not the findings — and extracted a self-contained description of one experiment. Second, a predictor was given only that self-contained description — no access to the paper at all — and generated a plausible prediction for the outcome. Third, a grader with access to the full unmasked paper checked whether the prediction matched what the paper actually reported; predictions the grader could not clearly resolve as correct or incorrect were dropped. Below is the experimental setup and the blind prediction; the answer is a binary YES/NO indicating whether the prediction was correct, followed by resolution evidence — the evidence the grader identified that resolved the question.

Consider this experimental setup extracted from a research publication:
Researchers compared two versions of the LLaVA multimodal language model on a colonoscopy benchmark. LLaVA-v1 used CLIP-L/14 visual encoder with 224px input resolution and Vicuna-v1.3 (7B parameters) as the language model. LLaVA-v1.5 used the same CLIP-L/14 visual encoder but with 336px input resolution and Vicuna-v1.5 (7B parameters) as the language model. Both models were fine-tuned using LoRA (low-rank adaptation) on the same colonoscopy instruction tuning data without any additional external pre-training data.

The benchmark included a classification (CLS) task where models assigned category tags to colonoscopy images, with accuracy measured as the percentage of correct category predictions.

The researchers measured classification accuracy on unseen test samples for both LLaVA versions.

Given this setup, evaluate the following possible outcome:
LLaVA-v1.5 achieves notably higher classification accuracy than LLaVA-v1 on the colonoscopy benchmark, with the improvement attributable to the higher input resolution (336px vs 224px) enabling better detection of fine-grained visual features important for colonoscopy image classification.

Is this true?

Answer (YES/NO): NO